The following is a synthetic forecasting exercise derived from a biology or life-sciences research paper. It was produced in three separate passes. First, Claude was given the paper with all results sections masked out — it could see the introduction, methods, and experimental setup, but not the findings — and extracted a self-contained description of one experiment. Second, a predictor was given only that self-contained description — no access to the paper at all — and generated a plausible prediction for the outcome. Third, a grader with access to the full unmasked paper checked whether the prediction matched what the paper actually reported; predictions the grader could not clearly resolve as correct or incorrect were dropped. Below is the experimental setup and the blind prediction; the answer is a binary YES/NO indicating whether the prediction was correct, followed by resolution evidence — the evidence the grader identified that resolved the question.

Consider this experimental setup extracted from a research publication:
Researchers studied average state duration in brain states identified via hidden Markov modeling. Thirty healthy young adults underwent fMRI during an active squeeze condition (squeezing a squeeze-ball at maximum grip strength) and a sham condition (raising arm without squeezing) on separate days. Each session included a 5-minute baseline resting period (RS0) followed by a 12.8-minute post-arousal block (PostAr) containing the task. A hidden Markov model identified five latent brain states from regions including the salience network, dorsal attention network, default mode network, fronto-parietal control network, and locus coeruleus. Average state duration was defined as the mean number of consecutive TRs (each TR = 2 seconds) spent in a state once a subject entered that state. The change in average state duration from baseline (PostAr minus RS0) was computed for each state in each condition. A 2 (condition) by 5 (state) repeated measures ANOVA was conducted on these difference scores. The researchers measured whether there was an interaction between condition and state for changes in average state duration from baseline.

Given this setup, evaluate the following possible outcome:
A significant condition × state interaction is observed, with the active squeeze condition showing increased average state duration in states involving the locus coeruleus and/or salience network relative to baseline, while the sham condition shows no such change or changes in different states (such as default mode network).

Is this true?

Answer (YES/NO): NO